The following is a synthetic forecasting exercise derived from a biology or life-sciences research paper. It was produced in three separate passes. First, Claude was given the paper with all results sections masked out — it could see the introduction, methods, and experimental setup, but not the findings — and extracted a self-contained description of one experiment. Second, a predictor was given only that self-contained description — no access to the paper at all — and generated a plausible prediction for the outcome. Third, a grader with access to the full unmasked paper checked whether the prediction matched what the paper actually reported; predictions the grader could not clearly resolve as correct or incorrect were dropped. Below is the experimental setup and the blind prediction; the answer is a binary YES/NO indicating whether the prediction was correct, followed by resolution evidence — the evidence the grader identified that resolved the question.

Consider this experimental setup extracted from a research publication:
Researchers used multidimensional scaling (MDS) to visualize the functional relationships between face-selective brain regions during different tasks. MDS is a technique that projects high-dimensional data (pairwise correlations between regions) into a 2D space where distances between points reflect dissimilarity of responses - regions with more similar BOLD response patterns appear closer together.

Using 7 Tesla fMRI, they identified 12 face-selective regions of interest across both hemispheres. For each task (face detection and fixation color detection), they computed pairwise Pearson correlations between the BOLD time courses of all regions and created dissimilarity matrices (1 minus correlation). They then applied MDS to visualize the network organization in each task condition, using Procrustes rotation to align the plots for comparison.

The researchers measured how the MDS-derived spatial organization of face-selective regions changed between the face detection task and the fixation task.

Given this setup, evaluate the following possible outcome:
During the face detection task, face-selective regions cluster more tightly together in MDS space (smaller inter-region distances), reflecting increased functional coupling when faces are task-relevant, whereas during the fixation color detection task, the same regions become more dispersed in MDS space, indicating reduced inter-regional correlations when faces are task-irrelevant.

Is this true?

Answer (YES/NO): NO